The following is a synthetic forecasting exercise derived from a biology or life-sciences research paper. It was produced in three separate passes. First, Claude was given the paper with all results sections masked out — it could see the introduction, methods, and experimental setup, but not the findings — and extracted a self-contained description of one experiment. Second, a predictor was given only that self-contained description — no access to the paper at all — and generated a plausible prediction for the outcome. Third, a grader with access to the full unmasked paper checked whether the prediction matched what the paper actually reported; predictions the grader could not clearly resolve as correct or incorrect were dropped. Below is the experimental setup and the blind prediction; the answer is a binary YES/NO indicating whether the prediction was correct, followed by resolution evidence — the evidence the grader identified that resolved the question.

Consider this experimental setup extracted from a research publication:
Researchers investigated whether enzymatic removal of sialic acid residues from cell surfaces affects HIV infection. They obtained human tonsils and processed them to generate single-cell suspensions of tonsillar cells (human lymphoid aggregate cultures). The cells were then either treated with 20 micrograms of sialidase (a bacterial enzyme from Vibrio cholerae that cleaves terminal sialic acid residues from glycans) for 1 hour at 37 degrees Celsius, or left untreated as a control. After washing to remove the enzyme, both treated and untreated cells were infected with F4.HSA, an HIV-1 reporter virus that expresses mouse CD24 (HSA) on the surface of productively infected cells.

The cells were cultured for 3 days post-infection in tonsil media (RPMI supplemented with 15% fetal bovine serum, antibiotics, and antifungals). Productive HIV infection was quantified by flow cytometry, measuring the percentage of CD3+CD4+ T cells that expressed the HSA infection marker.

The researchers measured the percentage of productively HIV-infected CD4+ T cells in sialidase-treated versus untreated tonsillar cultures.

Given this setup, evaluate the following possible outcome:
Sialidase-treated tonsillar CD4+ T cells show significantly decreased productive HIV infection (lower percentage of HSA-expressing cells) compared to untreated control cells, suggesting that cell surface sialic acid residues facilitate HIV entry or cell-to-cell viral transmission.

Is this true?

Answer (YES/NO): YES